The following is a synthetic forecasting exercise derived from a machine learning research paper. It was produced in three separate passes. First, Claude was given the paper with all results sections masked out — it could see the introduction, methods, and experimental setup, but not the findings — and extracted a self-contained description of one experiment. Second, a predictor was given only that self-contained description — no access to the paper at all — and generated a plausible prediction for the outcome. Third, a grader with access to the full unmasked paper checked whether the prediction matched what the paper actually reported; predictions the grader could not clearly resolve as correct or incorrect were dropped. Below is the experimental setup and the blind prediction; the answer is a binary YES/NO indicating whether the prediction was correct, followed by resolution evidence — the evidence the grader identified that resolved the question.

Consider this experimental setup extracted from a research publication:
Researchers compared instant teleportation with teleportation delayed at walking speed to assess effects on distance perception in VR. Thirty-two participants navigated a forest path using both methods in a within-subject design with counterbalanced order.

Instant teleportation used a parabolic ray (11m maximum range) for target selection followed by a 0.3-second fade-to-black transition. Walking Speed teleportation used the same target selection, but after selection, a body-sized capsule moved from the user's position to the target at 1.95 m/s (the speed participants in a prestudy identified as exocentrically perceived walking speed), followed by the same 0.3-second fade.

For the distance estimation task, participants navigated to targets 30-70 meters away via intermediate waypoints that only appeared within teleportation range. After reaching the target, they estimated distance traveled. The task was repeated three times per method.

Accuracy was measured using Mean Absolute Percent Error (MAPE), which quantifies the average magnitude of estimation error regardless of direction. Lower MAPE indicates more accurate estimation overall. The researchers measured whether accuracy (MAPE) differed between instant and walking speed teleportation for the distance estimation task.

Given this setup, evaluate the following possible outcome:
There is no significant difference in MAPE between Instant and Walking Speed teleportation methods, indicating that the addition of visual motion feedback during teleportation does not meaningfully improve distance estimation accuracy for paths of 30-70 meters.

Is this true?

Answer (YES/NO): YES